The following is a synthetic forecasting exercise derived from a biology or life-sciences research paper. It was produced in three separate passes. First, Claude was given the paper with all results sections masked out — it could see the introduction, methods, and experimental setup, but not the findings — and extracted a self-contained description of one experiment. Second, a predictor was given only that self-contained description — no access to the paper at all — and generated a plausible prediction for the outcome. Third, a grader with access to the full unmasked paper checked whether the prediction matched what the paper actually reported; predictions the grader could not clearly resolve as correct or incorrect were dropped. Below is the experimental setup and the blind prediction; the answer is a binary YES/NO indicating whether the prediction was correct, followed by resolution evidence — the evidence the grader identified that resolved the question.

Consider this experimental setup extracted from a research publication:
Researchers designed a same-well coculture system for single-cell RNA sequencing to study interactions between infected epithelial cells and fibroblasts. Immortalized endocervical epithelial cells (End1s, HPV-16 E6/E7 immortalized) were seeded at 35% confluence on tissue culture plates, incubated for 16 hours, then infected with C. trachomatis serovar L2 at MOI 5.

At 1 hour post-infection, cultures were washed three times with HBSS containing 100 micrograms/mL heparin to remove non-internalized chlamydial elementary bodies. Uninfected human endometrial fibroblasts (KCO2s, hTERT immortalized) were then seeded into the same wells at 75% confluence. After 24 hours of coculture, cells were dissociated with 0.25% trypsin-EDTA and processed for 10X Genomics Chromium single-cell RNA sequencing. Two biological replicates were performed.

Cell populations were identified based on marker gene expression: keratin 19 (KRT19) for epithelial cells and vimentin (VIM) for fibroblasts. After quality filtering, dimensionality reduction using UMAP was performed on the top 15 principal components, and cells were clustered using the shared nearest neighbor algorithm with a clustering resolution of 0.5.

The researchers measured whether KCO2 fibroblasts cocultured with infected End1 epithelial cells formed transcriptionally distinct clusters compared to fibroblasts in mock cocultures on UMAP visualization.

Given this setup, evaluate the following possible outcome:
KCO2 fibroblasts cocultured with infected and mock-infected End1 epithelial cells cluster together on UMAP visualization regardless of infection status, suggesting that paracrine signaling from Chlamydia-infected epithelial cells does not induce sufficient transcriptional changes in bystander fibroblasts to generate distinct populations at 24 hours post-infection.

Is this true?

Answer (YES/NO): YES